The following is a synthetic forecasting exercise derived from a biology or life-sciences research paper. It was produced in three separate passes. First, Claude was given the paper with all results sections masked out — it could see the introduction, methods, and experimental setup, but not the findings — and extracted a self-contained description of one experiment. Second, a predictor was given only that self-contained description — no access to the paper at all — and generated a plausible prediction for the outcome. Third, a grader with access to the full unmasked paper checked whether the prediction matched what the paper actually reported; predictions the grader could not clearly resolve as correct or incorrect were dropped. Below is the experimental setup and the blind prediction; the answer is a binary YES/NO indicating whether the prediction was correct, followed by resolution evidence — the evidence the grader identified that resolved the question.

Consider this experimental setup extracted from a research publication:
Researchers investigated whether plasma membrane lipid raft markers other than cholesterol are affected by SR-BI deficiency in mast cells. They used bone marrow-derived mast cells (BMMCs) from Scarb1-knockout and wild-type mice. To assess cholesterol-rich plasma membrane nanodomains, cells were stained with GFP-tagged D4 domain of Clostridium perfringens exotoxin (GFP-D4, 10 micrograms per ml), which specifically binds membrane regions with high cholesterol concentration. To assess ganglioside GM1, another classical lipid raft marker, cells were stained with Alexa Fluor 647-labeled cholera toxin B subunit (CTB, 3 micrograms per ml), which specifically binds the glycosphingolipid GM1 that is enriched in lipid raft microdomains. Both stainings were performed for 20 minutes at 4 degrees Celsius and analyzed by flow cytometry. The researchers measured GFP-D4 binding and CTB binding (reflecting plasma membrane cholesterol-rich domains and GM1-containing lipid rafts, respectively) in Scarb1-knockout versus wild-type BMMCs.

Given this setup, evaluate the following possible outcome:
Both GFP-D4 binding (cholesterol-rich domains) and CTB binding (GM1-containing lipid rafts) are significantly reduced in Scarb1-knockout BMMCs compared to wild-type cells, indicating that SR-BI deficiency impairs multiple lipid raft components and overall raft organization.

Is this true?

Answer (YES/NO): NO